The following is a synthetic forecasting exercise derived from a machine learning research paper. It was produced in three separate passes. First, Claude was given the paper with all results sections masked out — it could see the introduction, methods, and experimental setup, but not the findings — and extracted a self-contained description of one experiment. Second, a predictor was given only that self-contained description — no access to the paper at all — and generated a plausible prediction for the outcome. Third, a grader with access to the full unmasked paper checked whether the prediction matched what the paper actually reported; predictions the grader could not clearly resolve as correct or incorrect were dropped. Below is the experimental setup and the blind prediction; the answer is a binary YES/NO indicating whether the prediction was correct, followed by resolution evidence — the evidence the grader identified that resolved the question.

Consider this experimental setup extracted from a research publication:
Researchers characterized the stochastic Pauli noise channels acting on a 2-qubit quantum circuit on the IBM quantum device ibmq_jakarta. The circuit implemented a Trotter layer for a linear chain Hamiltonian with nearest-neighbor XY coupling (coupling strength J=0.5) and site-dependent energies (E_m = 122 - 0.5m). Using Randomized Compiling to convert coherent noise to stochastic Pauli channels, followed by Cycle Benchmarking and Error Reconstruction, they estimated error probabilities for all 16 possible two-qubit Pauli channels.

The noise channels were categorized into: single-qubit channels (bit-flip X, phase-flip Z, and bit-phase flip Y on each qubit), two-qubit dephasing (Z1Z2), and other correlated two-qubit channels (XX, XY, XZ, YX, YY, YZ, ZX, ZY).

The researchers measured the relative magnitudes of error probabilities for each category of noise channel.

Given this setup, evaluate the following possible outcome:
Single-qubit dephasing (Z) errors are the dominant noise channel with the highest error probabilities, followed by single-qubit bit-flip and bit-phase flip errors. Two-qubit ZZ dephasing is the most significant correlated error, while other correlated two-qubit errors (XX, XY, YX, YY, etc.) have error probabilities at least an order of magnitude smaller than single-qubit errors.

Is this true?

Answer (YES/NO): NO